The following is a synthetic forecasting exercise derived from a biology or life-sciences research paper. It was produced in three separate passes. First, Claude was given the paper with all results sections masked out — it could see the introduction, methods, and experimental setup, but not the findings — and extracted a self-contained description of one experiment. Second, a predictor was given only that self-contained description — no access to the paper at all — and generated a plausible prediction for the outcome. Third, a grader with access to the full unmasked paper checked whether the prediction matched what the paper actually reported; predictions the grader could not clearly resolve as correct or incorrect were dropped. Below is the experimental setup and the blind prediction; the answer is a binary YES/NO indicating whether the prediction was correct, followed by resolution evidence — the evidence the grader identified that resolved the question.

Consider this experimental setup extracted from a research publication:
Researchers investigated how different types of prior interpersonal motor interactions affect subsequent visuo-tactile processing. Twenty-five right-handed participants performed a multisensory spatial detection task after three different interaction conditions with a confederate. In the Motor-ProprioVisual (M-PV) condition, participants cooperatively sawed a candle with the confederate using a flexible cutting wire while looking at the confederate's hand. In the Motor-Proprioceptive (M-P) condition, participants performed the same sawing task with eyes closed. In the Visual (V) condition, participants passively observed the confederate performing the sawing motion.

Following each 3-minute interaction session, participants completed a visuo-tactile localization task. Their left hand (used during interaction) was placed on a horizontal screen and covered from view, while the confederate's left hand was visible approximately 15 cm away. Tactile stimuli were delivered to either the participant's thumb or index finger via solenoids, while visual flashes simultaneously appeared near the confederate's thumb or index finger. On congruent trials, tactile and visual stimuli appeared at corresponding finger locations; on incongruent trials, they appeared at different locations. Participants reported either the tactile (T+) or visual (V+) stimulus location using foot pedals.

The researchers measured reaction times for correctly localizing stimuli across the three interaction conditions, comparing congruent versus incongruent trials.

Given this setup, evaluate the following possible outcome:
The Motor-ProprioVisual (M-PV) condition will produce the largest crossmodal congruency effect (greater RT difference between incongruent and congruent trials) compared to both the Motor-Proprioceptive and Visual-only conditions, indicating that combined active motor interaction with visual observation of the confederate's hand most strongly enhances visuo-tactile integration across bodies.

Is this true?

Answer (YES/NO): NO